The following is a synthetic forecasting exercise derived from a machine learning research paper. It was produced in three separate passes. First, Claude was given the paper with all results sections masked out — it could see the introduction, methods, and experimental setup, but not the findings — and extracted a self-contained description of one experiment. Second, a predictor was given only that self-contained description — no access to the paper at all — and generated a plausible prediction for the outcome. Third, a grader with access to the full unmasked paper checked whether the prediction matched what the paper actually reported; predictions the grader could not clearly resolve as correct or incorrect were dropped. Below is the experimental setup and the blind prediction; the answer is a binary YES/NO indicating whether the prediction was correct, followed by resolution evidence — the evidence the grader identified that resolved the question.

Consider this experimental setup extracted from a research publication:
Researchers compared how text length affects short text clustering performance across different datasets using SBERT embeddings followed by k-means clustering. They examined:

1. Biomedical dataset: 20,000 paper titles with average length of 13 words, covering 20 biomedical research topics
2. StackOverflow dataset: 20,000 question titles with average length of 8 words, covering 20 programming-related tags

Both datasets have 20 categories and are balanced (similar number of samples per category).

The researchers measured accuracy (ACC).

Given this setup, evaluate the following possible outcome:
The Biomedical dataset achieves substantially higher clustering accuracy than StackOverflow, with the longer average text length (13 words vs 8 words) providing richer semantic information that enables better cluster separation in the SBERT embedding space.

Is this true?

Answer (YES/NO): NO